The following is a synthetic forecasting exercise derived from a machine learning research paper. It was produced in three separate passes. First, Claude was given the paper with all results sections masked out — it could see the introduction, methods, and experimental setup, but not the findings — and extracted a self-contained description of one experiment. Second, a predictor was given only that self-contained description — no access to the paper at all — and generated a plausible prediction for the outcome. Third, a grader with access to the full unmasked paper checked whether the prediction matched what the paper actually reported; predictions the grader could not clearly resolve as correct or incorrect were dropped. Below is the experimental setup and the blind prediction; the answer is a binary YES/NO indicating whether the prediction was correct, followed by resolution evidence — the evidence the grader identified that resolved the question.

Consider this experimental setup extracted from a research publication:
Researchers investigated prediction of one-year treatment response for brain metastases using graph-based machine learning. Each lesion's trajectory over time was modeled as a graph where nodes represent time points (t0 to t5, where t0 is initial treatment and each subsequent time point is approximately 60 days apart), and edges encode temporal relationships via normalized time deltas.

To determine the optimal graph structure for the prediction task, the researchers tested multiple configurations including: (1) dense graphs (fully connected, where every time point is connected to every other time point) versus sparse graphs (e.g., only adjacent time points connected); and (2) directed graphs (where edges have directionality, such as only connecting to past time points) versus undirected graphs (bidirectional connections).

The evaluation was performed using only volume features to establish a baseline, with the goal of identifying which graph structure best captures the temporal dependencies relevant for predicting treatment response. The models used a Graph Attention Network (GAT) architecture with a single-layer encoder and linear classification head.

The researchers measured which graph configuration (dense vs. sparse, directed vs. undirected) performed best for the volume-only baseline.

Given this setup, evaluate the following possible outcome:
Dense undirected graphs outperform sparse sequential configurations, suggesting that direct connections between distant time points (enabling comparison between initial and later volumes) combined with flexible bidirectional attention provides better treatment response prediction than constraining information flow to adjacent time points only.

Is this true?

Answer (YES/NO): NO